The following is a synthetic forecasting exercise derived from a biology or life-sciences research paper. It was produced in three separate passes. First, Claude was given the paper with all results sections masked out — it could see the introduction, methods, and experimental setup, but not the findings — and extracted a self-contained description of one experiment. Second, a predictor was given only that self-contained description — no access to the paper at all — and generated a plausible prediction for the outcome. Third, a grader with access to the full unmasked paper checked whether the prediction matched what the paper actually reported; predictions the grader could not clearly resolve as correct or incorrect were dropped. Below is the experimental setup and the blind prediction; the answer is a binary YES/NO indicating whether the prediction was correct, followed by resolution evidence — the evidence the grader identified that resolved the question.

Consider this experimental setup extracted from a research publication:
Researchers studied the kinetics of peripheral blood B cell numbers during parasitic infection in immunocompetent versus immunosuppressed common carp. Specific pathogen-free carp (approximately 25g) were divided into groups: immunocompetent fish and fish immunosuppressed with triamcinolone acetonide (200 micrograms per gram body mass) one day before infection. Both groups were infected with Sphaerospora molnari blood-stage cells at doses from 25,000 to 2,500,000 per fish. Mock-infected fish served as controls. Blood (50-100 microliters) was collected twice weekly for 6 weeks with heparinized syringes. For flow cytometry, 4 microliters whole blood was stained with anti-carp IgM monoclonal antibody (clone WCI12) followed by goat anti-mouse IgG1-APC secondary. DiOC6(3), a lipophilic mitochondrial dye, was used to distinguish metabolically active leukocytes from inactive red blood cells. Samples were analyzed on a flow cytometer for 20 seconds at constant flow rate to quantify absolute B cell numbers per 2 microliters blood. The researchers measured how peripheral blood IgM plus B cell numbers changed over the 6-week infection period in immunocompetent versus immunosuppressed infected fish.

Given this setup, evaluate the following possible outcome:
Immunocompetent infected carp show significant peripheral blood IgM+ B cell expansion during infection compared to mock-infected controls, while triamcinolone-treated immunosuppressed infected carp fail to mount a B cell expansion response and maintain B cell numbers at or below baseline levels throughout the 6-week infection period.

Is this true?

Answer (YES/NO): YES